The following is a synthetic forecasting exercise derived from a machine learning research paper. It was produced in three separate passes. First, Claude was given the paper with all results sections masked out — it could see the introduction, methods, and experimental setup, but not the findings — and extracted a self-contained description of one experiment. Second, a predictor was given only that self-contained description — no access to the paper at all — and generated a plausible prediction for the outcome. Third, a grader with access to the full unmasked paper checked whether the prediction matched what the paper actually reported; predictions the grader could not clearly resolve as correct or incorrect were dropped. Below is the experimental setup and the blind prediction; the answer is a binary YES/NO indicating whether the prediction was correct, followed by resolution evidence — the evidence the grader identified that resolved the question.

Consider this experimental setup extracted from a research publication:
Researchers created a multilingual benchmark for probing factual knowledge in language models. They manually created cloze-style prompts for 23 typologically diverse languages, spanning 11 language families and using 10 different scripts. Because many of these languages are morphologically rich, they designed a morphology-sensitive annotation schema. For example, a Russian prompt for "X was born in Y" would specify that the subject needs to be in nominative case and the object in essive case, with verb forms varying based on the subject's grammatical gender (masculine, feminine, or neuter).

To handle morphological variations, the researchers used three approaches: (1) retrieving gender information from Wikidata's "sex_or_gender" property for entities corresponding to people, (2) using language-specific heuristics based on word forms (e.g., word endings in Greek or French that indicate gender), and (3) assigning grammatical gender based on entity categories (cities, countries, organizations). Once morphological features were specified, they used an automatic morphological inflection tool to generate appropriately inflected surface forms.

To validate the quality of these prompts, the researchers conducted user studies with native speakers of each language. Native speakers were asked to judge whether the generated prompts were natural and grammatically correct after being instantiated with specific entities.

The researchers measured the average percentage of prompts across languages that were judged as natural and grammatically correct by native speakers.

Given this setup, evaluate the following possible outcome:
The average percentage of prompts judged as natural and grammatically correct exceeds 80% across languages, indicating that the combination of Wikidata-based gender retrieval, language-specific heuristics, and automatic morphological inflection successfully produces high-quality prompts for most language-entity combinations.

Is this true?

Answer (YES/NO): YES